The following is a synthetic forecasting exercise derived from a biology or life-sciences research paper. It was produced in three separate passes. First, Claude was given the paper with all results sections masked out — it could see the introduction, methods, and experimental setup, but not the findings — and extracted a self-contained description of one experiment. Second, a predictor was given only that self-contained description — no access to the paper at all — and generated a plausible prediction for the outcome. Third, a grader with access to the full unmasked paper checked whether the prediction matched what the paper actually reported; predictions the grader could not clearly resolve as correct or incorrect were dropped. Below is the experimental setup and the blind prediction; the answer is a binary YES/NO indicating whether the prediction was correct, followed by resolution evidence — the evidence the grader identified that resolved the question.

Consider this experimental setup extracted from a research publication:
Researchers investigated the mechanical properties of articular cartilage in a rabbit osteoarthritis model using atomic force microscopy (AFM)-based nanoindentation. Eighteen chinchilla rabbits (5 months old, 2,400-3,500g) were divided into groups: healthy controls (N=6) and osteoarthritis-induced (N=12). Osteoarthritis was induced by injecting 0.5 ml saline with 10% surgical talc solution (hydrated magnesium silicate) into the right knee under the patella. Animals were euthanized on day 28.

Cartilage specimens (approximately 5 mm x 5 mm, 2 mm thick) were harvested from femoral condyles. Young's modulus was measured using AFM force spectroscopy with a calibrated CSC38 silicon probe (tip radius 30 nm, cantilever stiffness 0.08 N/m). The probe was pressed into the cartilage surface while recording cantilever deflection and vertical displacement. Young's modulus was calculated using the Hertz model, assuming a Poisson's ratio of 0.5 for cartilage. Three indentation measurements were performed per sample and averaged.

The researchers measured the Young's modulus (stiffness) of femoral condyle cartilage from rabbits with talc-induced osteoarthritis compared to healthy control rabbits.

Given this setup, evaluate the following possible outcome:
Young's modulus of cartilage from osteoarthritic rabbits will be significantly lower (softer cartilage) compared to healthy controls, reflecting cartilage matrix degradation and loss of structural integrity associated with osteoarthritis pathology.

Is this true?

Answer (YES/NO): YES